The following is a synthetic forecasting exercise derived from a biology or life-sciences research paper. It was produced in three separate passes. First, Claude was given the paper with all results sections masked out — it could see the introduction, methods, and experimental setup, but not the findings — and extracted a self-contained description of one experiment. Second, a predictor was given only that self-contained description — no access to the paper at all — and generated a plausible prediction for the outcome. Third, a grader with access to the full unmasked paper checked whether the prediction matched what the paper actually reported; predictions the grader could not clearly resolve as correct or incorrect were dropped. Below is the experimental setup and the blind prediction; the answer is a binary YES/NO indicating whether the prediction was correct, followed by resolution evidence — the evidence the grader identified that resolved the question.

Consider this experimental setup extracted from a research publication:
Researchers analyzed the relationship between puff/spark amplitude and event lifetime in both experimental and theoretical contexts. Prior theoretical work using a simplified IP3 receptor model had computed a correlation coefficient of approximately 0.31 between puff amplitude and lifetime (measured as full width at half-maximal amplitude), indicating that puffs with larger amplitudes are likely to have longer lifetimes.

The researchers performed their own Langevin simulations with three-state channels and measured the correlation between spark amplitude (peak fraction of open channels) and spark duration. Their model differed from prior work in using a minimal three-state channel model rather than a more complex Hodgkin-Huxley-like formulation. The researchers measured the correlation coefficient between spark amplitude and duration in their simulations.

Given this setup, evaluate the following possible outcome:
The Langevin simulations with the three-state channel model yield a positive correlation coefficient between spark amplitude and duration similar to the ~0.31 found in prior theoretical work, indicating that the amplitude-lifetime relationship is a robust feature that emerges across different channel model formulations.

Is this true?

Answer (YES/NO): NO